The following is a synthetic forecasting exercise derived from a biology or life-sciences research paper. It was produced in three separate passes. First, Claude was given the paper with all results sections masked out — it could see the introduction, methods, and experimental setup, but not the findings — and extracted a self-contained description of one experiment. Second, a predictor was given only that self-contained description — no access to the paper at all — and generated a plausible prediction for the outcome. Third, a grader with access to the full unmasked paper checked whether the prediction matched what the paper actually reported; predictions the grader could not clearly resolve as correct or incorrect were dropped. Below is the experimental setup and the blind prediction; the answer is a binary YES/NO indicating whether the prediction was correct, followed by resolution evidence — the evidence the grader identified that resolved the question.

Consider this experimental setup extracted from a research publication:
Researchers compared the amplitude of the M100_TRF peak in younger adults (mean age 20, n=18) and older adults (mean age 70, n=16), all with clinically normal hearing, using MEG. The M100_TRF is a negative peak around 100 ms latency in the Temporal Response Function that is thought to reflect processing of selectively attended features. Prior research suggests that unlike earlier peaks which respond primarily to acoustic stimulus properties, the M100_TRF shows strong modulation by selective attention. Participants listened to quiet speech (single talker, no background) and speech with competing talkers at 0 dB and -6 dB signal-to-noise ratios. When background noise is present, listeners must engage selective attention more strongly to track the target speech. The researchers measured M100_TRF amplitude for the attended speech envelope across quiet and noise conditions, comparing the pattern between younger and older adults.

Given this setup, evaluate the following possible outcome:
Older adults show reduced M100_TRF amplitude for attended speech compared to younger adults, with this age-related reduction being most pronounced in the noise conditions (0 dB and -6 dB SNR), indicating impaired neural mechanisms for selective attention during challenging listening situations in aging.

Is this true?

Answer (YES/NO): NO